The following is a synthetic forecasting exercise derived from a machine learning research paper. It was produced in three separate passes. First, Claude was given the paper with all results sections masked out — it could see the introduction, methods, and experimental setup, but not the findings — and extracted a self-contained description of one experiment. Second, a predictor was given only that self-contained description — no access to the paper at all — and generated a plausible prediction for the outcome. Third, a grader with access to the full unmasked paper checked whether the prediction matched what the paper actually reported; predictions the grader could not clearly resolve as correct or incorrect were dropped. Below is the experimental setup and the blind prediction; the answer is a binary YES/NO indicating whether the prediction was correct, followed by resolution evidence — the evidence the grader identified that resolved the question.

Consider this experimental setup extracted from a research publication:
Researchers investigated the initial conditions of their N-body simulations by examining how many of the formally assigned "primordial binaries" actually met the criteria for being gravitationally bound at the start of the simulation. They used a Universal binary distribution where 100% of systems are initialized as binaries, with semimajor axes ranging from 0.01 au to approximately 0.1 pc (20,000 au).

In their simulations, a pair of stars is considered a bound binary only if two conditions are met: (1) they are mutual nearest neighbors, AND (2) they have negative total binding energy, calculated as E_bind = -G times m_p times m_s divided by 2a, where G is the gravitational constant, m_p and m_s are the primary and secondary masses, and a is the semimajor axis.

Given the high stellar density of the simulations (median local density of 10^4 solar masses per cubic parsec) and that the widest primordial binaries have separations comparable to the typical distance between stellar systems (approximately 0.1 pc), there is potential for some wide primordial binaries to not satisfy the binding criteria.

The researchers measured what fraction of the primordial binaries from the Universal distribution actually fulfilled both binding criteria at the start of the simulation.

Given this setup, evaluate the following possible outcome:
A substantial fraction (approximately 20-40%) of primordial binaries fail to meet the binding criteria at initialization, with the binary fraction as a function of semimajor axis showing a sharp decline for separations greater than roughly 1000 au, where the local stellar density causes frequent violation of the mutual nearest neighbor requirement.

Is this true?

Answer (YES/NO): NO